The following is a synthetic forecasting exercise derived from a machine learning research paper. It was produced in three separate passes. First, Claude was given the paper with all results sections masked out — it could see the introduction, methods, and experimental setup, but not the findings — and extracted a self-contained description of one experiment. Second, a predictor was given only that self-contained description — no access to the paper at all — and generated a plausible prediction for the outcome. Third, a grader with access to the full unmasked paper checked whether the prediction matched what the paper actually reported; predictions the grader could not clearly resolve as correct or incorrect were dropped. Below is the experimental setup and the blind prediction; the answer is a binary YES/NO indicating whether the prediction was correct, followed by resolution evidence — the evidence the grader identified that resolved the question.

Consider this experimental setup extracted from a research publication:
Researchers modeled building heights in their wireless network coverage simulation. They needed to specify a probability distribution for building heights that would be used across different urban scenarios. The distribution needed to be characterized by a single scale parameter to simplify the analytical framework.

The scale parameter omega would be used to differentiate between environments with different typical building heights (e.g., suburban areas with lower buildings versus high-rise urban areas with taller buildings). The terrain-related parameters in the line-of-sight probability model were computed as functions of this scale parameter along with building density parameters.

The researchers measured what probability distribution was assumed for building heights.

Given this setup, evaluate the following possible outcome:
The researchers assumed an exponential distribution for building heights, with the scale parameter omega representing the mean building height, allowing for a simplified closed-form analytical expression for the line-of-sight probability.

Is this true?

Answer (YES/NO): NO